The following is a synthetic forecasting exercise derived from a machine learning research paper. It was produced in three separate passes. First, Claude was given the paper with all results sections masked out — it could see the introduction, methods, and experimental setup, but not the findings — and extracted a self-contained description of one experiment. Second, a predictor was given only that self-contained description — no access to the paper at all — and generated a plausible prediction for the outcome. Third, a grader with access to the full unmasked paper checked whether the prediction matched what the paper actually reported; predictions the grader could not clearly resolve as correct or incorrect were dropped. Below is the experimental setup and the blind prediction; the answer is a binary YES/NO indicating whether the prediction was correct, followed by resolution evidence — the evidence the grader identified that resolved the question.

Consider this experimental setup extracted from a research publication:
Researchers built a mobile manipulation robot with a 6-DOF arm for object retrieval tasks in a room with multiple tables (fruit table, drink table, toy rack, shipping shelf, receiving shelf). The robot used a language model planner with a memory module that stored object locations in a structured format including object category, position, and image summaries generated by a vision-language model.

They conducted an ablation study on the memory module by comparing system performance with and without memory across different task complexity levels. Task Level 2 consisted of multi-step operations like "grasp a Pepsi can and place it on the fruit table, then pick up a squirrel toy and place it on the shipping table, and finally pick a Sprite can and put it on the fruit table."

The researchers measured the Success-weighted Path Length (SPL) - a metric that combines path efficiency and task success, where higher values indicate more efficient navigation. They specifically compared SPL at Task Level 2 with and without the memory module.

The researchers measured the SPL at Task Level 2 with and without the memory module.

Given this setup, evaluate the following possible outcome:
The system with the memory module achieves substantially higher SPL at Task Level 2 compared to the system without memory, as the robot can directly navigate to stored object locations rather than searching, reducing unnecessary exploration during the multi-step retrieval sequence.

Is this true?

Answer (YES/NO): NO